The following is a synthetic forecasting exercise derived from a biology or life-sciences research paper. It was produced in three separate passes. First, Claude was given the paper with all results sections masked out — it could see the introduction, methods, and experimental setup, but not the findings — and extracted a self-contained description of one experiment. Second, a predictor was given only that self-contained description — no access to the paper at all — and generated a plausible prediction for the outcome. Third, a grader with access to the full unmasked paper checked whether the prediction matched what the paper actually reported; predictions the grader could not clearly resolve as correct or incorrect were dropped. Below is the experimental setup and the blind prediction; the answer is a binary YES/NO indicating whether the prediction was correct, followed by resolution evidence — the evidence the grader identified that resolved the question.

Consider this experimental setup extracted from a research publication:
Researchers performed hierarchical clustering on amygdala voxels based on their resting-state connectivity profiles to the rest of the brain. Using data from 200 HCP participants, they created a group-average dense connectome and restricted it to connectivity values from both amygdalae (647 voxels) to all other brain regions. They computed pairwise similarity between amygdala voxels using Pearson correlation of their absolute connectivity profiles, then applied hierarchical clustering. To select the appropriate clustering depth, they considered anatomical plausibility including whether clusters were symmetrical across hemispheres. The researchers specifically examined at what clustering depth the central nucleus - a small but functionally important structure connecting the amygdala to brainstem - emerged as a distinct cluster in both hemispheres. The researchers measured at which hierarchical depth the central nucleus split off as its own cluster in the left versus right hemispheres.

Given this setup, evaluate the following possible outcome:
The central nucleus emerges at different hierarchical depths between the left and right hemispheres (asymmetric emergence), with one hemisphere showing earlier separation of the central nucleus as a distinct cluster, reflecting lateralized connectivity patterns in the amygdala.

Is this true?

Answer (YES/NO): YES